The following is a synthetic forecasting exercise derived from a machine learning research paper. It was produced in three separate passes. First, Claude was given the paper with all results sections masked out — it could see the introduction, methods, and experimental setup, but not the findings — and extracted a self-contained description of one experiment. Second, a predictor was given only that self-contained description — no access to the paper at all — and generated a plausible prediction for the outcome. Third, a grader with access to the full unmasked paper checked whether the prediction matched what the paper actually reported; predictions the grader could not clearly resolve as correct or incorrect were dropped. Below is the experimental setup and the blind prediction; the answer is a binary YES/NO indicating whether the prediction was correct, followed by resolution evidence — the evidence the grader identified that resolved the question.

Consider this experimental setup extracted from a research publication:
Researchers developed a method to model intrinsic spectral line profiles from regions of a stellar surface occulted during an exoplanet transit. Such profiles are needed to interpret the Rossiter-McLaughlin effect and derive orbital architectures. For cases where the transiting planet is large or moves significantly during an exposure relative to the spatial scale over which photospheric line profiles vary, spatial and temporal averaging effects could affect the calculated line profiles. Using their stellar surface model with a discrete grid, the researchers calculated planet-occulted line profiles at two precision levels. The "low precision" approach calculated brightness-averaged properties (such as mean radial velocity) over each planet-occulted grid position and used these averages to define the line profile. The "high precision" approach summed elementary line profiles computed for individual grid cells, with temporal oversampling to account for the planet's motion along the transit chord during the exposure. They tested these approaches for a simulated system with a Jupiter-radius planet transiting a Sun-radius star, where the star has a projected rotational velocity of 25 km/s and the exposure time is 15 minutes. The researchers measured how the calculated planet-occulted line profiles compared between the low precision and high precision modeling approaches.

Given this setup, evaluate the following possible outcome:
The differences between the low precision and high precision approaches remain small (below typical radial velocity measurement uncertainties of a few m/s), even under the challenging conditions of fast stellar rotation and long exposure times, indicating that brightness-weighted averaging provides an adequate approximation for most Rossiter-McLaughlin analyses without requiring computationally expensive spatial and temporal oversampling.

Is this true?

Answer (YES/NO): NO